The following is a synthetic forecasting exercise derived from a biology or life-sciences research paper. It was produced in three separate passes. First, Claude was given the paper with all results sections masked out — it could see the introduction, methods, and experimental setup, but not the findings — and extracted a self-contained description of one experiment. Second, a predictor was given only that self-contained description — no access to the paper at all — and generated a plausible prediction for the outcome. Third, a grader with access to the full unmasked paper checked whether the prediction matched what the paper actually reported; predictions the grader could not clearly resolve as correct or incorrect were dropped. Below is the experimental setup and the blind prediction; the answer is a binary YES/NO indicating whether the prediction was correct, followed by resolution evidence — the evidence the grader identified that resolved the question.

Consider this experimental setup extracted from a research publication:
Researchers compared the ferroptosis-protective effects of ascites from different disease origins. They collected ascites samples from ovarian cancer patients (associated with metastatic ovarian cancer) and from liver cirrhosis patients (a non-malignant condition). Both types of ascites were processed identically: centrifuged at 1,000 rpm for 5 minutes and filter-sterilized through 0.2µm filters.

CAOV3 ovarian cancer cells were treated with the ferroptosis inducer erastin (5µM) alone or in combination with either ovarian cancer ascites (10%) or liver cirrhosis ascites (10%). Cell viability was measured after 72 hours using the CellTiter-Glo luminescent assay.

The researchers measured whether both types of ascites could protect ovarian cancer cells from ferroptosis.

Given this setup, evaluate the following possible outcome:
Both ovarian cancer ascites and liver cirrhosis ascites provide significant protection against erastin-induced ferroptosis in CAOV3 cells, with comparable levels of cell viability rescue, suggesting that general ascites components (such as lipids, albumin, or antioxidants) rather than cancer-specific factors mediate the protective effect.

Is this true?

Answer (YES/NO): NO